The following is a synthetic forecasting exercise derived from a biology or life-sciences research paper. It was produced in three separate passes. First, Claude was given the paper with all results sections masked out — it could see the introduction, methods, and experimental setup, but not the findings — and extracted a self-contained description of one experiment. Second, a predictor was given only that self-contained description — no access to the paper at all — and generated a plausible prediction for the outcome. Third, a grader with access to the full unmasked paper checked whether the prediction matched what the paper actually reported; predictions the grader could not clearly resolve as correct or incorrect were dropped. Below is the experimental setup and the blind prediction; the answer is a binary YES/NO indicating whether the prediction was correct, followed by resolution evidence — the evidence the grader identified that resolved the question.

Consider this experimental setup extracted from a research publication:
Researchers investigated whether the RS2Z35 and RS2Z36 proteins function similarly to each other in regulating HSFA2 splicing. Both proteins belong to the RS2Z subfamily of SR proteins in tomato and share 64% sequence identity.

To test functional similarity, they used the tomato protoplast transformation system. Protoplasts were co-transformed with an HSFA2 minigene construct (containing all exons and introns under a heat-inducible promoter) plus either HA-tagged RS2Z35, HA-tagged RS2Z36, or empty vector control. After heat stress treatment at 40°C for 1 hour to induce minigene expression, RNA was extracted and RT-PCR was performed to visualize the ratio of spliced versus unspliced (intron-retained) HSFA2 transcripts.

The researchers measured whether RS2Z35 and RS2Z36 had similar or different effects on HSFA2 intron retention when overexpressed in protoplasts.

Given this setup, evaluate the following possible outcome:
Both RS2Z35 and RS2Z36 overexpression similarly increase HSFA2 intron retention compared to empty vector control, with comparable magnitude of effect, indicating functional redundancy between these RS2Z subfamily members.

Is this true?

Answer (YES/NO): YES